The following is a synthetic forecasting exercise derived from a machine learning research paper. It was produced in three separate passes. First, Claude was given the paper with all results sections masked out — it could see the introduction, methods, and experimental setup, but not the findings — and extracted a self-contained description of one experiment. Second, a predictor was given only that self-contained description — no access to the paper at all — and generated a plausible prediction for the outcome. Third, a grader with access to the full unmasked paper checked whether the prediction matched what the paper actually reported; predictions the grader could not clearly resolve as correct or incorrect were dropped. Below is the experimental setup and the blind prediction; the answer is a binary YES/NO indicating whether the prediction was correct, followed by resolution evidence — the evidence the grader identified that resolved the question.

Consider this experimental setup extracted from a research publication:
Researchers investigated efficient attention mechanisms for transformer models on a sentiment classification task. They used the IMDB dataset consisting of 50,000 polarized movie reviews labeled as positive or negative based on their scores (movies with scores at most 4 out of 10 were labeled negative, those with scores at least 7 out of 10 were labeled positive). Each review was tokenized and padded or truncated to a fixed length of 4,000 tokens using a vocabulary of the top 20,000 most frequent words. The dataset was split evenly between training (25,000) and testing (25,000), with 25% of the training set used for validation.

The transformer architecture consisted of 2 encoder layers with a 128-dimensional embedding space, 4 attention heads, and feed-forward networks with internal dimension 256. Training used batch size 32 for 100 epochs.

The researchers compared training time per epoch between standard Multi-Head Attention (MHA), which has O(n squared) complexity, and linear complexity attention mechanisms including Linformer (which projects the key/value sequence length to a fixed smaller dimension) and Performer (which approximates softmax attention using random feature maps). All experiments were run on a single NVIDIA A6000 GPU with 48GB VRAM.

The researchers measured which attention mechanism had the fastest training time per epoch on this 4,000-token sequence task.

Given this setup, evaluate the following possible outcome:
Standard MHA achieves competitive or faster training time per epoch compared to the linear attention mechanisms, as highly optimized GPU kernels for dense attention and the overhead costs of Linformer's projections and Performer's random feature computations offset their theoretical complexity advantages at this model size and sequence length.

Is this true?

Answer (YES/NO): NO